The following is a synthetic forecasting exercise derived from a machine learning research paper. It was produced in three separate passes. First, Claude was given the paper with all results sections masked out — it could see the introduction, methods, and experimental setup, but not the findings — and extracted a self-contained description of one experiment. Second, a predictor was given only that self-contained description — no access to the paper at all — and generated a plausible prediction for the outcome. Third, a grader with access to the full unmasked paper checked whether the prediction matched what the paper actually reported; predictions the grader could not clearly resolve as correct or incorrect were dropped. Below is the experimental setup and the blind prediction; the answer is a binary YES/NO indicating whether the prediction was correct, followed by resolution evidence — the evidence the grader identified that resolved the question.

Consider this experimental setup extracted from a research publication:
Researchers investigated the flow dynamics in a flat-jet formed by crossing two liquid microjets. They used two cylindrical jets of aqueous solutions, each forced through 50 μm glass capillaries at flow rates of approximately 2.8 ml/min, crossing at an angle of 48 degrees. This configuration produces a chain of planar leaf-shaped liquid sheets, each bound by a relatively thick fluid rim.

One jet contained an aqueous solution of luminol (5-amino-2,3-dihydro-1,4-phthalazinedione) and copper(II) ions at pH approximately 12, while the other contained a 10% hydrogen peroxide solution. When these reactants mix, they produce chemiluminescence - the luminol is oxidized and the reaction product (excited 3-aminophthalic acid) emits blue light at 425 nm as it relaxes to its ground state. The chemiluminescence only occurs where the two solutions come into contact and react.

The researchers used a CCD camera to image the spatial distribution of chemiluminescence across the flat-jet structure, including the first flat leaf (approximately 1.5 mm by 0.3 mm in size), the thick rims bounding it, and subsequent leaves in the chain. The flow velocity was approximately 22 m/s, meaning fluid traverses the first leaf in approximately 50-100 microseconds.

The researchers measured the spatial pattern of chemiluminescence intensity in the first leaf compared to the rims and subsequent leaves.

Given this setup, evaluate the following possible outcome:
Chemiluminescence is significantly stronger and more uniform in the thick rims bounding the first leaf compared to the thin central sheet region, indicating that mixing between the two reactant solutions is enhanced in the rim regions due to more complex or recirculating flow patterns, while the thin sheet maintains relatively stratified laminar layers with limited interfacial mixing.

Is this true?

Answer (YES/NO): YES